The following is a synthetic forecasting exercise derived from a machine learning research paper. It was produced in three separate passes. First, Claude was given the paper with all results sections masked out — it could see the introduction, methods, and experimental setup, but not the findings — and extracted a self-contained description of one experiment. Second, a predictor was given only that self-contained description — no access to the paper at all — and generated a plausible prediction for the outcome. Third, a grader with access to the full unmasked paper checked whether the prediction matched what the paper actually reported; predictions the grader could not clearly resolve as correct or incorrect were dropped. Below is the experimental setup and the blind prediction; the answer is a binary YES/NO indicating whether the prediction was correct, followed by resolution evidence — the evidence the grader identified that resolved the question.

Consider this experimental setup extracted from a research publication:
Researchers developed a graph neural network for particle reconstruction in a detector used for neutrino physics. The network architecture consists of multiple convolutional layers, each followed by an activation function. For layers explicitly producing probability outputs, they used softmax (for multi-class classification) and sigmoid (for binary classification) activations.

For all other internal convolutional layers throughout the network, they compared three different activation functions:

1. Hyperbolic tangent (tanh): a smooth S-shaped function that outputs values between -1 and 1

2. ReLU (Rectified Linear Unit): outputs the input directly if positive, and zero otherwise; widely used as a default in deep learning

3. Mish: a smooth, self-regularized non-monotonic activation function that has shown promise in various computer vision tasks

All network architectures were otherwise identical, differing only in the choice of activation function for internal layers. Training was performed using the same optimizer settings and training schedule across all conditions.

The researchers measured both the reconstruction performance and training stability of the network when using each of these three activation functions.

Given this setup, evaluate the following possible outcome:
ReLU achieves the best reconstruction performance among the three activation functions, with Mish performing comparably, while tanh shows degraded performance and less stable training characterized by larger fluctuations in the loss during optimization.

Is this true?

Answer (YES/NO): NO